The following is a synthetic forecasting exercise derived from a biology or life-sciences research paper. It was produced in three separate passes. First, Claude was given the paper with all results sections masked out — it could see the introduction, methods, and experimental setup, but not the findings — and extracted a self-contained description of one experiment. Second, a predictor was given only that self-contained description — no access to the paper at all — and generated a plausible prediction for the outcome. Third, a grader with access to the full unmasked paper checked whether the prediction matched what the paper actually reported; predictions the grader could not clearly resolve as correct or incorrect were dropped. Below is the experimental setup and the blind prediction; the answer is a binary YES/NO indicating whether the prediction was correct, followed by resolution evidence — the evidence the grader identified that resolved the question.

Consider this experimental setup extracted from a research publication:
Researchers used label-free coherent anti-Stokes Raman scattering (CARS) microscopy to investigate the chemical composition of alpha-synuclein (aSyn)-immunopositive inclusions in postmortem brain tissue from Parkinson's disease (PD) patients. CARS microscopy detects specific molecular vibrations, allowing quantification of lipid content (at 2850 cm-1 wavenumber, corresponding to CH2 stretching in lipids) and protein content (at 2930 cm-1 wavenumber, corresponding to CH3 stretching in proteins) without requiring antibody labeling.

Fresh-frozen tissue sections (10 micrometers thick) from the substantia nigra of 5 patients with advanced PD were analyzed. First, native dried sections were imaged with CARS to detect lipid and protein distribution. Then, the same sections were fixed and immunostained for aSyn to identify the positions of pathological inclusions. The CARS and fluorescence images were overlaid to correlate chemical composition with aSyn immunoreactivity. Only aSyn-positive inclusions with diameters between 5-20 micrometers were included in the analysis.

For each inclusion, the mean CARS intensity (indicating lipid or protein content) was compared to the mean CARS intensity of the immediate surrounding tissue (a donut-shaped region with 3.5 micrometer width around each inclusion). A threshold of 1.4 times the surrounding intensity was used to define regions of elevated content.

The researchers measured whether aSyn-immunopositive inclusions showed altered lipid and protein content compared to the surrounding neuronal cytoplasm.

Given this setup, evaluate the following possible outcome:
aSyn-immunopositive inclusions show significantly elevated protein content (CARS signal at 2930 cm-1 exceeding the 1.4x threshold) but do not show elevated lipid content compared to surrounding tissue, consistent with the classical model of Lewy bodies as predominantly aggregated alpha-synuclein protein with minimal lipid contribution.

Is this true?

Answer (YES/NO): NO